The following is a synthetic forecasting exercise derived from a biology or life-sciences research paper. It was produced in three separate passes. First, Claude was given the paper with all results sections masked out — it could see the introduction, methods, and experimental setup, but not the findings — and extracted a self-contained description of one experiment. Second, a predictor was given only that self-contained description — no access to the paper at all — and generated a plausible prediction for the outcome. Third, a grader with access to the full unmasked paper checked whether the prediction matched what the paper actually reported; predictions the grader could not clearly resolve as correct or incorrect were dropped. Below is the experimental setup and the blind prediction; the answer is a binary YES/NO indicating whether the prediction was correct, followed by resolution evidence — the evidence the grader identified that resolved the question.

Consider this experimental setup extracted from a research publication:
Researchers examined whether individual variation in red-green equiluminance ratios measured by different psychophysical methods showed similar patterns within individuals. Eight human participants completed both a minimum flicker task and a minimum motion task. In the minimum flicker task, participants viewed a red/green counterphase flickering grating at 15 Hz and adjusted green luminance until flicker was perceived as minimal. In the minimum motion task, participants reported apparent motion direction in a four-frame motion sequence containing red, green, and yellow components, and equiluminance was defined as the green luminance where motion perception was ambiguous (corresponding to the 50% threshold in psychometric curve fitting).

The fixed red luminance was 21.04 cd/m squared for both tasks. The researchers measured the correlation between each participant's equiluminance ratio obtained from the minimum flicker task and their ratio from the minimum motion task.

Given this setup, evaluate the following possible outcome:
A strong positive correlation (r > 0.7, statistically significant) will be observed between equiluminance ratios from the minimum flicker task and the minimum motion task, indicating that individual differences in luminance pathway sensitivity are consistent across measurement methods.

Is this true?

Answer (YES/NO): NO